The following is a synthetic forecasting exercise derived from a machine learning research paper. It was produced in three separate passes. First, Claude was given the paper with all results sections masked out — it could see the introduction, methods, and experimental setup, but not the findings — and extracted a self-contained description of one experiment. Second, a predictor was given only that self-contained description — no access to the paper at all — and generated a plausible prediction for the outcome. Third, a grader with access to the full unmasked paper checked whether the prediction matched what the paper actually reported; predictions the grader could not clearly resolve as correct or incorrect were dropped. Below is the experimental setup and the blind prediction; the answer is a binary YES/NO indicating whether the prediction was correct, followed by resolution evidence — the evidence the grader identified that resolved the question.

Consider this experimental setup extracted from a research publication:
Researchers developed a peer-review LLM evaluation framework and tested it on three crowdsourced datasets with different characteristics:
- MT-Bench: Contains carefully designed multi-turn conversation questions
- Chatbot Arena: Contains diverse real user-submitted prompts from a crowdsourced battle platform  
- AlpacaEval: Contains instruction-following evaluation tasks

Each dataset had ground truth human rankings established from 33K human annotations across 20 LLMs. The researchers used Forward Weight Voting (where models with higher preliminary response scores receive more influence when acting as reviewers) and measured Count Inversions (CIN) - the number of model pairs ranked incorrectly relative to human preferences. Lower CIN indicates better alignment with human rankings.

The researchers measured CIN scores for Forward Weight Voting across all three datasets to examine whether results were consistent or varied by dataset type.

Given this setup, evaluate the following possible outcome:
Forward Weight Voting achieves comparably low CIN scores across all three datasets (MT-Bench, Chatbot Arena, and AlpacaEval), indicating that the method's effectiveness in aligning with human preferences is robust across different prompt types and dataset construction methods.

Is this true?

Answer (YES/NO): YES